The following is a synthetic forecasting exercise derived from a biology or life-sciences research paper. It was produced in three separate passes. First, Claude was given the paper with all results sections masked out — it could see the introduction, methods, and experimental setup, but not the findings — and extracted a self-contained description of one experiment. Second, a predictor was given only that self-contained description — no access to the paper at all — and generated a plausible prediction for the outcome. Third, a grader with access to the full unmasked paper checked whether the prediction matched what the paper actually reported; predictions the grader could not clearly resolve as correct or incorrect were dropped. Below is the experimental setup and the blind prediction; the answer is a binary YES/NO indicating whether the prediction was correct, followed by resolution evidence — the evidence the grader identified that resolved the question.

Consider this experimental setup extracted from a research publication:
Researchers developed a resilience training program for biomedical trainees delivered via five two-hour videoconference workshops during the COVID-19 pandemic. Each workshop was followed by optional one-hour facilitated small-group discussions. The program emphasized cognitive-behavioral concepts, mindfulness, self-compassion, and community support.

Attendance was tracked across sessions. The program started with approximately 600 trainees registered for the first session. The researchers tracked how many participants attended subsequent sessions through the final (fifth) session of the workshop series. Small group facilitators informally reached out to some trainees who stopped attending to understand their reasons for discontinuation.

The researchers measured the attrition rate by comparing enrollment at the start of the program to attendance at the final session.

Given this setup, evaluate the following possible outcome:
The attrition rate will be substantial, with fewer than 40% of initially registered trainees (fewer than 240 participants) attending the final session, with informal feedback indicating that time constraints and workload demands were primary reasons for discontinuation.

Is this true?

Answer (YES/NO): NO